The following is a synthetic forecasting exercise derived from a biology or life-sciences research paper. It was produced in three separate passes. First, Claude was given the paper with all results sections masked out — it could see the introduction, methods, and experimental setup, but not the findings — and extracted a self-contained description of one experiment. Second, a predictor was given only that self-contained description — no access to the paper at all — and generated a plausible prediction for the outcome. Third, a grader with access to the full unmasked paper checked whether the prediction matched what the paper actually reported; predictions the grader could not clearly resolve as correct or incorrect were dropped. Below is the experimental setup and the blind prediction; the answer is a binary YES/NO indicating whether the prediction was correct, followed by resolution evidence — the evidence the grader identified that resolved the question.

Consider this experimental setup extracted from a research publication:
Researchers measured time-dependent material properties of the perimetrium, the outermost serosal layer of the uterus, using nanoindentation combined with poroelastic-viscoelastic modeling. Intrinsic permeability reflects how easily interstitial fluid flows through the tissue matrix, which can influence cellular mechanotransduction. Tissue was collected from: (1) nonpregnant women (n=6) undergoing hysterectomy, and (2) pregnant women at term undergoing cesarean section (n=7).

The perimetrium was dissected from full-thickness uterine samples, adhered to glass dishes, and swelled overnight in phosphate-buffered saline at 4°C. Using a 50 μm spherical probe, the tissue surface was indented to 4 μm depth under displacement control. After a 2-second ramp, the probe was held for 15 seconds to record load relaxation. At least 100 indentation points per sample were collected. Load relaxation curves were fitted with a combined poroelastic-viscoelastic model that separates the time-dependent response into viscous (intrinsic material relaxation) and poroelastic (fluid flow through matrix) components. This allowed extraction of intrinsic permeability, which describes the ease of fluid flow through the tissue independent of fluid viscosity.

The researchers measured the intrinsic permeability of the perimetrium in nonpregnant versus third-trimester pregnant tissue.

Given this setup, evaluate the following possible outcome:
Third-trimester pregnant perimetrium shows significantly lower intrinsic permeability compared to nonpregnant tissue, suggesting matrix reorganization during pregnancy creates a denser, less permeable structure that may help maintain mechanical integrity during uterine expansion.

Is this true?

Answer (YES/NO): NO